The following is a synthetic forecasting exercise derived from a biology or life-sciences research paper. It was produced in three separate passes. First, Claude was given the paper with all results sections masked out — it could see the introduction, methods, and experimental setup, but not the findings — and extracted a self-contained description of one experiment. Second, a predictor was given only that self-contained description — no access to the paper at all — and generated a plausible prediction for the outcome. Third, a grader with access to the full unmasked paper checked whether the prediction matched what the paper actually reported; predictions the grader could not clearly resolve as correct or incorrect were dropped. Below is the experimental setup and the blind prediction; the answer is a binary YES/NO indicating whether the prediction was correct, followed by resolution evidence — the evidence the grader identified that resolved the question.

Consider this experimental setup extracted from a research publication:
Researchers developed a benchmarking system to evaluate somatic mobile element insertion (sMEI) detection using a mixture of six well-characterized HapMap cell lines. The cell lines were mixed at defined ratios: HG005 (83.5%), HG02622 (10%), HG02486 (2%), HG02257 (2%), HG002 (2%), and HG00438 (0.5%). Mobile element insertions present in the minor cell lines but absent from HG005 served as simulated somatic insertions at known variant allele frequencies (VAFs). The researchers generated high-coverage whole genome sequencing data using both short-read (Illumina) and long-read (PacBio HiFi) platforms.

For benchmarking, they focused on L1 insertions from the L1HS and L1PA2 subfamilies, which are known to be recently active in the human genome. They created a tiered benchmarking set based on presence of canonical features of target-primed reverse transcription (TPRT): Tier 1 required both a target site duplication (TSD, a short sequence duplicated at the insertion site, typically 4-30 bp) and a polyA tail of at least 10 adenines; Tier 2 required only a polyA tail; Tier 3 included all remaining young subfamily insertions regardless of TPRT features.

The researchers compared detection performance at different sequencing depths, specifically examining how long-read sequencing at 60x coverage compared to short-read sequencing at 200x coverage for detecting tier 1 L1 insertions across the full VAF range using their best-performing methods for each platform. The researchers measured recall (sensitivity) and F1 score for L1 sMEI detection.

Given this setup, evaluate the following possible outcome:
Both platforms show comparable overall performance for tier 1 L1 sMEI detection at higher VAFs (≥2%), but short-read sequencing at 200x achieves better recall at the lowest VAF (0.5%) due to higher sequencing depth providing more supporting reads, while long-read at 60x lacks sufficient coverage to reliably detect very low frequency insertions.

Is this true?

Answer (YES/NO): NO